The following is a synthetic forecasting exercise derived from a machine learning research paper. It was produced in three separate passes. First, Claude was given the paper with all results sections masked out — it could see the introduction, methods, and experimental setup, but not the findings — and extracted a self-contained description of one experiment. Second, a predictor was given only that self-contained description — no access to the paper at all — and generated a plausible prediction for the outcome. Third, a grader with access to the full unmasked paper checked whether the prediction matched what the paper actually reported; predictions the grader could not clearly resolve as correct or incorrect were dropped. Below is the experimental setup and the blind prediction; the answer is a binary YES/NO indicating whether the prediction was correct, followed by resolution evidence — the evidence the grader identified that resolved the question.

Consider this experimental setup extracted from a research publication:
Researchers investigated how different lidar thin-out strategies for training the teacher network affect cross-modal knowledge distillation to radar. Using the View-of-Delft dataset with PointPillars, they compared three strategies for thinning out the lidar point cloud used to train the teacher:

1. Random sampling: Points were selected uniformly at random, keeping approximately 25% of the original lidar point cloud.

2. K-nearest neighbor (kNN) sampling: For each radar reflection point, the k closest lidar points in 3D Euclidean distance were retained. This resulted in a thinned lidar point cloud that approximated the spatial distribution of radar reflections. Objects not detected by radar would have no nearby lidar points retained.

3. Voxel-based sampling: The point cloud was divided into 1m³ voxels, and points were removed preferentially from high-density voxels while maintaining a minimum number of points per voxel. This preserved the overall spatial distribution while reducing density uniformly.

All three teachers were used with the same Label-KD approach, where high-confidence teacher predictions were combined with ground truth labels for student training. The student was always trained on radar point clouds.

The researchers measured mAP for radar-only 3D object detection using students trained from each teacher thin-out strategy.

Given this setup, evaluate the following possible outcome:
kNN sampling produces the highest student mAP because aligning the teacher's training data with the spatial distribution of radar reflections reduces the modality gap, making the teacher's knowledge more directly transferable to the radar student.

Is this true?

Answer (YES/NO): NO